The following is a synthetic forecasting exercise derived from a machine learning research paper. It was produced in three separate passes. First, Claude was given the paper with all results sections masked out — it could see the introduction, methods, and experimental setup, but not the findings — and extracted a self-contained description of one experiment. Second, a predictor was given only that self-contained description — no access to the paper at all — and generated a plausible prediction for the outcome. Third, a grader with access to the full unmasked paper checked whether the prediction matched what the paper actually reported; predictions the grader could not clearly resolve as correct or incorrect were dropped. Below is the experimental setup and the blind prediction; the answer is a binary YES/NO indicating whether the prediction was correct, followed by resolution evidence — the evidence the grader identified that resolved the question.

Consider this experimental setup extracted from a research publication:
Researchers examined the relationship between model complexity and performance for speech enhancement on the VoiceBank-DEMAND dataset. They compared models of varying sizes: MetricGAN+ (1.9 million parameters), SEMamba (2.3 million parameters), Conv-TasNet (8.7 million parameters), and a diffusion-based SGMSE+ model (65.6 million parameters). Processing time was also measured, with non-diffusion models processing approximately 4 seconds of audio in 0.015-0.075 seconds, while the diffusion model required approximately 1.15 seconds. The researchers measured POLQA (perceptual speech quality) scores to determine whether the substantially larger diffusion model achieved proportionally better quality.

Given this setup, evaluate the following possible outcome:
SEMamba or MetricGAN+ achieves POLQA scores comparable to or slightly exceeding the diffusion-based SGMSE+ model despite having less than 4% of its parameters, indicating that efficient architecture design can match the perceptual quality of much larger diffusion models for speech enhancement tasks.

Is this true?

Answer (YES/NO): YES